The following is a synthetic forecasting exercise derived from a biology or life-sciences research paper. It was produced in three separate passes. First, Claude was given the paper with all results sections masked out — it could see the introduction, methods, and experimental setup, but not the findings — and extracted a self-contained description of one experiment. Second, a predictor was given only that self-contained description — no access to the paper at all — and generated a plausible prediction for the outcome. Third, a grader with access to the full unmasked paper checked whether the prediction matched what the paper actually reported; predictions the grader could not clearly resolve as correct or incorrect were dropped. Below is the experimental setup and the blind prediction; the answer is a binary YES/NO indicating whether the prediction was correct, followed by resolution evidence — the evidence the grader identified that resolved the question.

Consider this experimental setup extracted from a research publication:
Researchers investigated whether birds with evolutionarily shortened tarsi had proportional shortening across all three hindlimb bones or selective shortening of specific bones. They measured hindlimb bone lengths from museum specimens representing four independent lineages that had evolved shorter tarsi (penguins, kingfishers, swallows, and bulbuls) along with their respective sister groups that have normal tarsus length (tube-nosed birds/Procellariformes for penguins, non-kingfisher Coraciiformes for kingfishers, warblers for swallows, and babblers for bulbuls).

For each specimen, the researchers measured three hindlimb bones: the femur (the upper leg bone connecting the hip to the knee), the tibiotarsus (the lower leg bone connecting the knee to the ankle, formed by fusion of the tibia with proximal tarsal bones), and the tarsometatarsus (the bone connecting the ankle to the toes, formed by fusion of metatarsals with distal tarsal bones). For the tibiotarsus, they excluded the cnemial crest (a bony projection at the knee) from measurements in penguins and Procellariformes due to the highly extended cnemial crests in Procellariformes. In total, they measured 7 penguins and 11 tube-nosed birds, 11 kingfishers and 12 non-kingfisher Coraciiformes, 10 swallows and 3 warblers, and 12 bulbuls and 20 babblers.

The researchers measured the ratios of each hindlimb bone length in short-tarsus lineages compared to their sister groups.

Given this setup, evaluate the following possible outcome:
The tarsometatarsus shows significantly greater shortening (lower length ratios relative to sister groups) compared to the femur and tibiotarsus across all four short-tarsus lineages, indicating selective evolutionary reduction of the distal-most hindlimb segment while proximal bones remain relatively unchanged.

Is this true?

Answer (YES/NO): NO